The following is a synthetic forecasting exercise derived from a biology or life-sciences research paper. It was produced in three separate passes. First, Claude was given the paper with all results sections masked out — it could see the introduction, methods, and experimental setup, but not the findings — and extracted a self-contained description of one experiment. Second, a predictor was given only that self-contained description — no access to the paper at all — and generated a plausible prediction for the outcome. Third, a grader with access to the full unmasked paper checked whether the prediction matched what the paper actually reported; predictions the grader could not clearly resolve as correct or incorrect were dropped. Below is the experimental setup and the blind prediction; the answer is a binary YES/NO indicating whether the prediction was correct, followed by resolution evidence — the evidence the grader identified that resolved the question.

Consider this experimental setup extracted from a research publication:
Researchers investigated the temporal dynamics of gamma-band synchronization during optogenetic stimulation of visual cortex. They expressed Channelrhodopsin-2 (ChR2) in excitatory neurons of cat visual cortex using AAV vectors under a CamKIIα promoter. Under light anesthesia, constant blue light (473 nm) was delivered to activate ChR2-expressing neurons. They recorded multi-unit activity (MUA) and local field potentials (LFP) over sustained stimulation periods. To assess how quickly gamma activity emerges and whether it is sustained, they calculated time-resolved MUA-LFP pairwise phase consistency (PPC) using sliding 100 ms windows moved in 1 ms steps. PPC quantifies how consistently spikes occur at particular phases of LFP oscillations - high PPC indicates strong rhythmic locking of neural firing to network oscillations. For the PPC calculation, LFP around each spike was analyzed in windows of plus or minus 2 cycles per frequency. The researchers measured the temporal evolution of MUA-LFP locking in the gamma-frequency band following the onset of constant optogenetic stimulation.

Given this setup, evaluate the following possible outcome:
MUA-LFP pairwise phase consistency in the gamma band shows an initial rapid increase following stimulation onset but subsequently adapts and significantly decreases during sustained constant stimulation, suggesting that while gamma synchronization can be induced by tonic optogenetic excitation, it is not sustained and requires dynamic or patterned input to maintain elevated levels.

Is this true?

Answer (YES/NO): NO